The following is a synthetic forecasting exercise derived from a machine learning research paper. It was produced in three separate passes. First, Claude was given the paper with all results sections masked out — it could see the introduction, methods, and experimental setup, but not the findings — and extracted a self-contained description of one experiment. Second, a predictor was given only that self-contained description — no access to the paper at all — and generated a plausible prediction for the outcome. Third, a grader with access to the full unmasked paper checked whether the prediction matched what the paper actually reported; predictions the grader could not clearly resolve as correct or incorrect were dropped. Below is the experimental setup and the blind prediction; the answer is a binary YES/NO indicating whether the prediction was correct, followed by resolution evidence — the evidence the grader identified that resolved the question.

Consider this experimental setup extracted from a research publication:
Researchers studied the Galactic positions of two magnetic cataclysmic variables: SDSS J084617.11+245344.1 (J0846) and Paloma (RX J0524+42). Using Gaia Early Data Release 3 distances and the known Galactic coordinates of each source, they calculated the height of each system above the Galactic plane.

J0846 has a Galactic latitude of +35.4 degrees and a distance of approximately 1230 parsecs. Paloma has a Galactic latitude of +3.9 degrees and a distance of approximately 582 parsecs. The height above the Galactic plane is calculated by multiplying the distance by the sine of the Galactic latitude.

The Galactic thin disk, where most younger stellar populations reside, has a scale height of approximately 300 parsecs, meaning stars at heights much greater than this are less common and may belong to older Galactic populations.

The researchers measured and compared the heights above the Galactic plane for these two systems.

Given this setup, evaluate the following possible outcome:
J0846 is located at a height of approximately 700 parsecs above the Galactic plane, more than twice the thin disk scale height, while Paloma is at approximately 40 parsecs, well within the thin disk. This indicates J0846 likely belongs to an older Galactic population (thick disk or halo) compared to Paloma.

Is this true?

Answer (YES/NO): NO